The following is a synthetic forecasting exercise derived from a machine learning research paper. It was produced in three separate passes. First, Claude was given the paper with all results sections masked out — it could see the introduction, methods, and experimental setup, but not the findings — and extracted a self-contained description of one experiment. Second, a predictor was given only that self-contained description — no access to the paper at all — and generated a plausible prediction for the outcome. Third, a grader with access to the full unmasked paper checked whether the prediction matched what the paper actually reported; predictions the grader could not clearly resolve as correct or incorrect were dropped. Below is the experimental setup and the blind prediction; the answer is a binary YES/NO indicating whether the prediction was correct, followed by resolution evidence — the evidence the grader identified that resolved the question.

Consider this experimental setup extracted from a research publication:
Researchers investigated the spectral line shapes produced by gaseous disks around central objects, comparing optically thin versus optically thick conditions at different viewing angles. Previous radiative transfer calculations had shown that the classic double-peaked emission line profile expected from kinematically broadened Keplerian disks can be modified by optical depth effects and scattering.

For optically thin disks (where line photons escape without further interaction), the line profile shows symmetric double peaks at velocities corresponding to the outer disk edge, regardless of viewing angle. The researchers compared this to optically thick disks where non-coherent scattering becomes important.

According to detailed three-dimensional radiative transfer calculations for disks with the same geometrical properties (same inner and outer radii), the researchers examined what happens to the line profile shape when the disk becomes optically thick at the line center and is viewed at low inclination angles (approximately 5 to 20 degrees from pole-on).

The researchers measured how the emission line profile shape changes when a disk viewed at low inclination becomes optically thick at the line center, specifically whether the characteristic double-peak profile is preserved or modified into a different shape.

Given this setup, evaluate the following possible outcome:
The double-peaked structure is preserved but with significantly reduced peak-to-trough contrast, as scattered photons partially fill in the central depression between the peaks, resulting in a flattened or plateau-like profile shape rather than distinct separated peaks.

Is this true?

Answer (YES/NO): NO